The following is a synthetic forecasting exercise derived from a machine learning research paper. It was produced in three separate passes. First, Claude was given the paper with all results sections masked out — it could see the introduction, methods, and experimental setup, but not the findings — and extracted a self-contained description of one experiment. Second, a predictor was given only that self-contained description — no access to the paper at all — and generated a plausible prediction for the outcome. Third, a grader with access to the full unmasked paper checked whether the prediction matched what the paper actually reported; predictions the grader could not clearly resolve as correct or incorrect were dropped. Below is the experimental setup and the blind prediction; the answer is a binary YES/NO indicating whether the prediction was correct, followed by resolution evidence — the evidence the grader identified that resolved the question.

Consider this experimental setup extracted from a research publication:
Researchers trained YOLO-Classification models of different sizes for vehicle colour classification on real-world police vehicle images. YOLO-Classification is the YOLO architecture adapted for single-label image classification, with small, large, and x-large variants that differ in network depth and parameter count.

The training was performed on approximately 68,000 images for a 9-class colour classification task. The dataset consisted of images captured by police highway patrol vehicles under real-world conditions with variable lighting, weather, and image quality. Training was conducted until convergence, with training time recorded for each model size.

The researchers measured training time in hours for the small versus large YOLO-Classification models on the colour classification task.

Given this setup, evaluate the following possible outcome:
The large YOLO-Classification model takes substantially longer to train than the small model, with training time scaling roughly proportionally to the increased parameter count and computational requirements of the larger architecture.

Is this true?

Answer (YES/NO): NO